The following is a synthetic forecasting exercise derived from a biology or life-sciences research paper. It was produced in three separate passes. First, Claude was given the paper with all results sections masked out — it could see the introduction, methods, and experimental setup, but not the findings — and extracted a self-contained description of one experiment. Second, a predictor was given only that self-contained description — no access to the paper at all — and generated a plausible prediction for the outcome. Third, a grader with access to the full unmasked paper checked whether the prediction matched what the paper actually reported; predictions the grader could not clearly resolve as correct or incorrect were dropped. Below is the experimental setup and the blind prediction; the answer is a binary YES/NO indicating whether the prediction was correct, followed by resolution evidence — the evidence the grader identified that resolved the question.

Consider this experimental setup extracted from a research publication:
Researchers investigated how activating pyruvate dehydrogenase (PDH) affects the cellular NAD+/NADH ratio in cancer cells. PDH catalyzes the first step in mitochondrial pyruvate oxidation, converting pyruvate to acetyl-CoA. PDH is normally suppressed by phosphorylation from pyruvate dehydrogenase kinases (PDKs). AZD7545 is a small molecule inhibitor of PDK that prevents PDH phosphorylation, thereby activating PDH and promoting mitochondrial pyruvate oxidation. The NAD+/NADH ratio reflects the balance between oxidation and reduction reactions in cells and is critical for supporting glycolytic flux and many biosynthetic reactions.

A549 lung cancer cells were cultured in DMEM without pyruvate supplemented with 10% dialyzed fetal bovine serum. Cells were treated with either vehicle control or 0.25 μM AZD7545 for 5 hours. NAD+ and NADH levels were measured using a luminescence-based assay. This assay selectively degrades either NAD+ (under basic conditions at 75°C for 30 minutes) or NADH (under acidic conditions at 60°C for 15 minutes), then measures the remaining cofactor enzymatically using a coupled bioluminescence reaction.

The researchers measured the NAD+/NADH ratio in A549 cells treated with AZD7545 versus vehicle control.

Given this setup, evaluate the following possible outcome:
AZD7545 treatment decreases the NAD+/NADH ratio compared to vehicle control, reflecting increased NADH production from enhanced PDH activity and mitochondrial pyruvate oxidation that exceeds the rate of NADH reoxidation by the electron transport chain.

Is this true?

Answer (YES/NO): YES